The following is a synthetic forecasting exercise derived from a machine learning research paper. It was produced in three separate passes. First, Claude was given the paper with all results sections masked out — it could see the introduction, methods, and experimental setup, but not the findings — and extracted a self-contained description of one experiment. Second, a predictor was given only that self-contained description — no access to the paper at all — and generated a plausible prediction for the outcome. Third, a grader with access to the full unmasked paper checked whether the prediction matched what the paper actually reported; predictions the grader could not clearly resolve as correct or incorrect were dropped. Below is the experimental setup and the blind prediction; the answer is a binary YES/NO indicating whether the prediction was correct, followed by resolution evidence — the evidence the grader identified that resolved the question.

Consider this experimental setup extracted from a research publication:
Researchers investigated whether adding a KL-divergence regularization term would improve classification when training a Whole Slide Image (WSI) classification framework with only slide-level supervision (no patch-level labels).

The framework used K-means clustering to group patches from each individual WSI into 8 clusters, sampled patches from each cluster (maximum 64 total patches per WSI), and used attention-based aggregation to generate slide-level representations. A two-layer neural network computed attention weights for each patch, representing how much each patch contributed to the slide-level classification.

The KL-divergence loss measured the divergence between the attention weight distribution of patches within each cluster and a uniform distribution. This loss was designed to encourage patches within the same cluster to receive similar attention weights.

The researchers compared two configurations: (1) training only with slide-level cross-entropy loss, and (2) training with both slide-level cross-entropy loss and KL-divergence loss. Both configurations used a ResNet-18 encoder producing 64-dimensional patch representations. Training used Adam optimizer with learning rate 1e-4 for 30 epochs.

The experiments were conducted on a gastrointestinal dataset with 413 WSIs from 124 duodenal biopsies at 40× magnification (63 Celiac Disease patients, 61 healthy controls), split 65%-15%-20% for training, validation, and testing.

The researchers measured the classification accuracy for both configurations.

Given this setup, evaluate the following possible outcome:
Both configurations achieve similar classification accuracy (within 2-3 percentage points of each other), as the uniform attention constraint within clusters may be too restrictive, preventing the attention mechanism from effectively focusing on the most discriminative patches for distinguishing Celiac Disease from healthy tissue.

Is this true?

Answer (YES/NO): NO